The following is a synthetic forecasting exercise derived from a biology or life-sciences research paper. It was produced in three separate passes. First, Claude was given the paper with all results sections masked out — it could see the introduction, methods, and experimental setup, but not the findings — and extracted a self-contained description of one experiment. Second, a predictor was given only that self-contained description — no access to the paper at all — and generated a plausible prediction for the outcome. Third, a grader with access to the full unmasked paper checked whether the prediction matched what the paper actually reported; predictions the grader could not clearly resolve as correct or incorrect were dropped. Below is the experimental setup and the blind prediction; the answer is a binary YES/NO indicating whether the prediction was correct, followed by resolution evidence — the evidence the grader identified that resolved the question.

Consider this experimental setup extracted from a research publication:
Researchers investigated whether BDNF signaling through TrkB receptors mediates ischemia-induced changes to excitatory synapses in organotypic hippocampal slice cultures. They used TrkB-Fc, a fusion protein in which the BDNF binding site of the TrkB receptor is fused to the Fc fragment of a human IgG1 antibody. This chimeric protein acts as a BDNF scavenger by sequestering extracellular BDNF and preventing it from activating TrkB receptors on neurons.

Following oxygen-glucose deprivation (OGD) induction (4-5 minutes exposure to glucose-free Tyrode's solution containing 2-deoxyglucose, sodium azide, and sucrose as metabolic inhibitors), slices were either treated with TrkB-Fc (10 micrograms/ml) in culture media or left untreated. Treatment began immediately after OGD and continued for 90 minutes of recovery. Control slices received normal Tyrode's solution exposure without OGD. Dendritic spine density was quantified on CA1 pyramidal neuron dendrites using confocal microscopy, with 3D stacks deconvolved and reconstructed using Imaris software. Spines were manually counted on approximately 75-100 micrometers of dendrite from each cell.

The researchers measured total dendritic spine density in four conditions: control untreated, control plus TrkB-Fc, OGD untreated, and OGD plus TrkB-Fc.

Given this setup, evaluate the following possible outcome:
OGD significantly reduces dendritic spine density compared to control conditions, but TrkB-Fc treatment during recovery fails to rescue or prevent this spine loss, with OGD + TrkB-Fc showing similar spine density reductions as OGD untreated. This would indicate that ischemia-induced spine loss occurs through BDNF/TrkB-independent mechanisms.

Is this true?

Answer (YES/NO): NO